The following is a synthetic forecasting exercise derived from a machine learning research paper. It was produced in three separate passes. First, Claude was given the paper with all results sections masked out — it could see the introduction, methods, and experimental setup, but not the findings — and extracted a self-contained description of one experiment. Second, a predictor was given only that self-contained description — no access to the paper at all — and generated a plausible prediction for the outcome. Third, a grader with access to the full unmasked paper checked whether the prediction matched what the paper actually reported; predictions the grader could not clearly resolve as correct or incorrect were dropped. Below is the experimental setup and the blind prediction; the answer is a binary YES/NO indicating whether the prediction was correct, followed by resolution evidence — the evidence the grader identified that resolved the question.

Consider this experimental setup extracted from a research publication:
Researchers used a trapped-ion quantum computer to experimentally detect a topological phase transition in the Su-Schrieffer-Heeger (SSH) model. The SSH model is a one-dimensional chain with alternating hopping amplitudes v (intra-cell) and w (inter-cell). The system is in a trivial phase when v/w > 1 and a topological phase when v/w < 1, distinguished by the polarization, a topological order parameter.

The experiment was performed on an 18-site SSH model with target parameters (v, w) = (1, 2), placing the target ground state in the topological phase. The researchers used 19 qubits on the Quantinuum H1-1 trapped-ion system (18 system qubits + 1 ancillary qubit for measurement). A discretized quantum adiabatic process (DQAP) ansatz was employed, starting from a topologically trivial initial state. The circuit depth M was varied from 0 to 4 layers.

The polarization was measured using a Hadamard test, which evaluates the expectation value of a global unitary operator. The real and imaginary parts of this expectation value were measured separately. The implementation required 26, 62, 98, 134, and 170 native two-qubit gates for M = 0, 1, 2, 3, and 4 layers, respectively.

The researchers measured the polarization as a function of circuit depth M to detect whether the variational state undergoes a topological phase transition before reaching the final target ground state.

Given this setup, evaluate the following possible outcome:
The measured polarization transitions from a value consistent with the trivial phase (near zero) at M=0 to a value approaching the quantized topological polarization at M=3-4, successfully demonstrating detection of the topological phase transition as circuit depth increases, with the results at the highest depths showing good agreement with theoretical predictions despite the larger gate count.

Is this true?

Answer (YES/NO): NO